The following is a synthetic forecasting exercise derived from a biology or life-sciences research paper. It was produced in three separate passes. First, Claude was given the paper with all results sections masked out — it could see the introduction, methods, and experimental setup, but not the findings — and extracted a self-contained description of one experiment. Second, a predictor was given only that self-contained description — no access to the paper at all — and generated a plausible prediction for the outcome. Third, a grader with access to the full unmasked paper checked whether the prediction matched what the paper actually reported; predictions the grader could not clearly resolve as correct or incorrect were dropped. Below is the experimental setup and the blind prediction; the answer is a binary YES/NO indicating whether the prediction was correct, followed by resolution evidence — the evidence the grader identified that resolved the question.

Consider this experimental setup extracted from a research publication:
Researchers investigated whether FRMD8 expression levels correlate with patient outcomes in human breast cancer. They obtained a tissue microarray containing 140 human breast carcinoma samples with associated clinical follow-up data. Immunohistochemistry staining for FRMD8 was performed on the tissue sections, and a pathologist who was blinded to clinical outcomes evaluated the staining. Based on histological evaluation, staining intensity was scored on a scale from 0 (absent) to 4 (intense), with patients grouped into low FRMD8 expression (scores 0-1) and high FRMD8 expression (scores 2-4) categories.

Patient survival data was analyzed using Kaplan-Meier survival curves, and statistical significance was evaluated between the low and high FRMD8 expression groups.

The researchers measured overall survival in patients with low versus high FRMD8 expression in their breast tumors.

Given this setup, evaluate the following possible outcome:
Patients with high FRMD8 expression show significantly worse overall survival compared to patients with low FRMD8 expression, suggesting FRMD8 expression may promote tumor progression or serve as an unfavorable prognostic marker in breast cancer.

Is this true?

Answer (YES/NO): NO